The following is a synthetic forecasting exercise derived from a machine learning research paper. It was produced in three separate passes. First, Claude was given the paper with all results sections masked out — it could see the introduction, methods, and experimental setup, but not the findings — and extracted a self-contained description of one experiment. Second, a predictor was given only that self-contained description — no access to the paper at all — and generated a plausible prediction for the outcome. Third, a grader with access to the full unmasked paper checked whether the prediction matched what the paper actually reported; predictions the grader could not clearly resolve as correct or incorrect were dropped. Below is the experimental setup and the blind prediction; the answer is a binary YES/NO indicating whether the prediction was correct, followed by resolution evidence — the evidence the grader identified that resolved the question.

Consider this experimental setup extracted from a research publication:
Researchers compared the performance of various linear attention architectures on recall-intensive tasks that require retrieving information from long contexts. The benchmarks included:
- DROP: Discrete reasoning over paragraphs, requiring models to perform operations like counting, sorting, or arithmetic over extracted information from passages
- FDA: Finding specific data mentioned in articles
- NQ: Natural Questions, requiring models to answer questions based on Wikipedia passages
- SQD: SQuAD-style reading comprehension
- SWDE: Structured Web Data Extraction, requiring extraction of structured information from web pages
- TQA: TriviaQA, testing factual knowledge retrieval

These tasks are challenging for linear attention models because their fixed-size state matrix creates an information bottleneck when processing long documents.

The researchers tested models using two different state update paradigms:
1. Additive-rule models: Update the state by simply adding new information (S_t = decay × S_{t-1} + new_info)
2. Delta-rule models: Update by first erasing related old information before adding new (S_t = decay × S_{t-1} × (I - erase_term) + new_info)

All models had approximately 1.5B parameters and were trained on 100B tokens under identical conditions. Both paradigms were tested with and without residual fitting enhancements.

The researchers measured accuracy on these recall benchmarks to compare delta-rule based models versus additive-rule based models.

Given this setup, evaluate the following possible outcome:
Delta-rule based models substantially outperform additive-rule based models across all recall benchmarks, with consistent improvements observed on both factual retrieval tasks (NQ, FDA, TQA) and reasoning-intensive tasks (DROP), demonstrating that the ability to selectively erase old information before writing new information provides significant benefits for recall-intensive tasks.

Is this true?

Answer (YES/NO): NO